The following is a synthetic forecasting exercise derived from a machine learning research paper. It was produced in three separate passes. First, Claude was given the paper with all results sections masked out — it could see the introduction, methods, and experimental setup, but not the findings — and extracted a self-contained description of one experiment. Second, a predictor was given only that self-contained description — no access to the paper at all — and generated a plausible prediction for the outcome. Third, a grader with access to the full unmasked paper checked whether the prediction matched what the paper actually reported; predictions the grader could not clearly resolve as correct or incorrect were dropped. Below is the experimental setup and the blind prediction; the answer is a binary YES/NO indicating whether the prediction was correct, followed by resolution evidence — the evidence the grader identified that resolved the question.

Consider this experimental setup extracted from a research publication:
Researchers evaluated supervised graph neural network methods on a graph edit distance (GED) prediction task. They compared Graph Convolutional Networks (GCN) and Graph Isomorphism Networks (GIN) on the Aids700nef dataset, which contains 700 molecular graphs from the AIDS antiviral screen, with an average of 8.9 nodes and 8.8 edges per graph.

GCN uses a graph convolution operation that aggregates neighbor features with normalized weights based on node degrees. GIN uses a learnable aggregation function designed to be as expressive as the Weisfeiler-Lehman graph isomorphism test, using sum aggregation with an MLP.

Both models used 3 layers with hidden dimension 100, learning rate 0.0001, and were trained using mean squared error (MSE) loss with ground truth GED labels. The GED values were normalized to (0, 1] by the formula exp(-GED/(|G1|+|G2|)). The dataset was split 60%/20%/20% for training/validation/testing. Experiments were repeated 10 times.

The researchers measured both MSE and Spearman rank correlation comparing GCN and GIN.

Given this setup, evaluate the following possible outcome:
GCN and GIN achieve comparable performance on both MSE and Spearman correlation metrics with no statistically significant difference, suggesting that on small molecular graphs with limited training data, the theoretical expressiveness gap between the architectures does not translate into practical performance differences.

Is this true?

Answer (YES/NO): NO